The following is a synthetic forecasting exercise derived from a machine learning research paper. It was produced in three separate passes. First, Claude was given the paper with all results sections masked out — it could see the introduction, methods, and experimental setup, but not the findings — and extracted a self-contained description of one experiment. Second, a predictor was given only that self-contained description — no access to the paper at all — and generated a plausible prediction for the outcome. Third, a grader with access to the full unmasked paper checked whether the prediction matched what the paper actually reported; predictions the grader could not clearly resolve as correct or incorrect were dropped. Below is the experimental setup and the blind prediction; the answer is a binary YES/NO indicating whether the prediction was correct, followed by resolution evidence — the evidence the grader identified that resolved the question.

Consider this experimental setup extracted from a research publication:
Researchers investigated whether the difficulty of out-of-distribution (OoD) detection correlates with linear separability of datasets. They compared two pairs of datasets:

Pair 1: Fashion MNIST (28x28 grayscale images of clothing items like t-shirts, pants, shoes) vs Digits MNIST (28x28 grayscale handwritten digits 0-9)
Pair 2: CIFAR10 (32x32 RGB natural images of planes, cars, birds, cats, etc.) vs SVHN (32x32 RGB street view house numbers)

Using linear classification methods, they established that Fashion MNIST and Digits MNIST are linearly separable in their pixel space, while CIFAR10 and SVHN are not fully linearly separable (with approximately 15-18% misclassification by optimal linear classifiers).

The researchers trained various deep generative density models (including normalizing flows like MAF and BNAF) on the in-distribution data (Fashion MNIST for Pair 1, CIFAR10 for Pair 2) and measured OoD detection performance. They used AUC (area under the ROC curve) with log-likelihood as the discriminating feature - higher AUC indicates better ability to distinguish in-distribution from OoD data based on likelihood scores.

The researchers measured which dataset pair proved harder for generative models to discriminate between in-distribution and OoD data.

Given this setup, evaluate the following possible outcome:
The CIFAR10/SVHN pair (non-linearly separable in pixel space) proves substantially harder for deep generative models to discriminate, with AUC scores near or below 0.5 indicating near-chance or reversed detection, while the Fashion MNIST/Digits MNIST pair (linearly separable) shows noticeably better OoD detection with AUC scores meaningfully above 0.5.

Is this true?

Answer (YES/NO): NO